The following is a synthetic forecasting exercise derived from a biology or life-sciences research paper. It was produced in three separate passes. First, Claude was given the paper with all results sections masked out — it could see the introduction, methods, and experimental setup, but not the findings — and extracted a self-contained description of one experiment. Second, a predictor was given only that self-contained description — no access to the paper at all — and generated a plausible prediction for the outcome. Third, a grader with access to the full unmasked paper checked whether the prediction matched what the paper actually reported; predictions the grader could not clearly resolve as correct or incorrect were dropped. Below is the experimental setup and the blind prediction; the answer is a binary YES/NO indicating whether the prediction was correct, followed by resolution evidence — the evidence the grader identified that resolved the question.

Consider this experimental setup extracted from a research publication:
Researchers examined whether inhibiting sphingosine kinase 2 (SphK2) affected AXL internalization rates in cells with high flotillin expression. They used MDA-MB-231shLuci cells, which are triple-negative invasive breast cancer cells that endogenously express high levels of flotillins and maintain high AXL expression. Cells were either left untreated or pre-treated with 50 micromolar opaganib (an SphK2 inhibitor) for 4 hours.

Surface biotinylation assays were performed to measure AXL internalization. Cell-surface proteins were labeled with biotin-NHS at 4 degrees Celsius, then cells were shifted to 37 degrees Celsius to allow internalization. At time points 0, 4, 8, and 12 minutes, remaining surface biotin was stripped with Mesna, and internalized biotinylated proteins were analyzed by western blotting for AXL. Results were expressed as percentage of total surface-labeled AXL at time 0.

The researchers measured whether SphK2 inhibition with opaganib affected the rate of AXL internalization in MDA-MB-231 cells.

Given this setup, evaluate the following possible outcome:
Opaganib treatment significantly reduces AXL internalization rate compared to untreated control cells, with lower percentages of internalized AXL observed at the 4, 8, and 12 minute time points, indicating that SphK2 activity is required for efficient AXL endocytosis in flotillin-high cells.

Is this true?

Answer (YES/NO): YES